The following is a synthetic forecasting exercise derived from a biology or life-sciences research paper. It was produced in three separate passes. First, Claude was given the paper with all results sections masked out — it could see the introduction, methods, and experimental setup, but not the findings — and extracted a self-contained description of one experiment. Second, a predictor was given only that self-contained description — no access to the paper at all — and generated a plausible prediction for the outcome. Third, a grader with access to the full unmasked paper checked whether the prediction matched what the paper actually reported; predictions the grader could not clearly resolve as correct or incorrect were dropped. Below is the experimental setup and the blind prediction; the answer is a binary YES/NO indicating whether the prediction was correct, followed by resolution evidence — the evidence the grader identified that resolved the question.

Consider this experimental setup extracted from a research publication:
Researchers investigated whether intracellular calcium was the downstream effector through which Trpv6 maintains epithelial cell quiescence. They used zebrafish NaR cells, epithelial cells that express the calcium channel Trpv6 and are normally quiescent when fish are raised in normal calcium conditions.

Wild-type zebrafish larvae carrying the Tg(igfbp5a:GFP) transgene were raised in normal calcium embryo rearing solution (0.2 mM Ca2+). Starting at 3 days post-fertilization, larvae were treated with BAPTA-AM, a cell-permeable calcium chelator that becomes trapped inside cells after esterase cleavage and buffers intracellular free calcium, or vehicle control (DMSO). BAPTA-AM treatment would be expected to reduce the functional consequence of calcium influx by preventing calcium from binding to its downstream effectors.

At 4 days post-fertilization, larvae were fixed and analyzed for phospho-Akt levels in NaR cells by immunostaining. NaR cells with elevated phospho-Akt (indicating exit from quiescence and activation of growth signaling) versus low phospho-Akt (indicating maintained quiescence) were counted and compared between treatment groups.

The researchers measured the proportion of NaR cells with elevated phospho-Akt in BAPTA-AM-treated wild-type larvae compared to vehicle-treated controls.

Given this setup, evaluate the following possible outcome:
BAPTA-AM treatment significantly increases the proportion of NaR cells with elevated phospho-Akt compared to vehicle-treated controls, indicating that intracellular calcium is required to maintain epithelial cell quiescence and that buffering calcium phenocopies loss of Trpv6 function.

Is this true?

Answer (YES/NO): YES